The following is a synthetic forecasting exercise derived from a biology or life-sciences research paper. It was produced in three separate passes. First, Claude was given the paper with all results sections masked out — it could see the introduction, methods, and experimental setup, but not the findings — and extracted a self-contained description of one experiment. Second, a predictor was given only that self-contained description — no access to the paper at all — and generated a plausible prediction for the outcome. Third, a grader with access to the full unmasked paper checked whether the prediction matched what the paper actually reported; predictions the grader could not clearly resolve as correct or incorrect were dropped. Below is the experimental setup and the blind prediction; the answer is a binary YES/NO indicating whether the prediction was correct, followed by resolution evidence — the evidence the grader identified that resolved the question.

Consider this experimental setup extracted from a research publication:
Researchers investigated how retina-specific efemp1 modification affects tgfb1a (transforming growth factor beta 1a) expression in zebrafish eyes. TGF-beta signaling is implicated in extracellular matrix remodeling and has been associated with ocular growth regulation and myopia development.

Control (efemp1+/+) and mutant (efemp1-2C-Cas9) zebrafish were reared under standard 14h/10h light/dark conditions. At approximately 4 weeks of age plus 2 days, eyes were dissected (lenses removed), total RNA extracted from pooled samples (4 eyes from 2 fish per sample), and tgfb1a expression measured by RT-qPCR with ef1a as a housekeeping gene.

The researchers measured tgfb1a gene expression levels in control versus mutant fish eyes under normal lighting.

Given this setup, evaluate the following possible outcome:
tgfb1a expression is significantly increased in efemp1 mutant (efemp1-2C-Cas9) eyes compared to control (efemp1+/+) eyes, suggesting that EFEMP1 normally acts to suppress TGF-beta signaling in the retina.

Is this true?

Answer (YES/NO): NO